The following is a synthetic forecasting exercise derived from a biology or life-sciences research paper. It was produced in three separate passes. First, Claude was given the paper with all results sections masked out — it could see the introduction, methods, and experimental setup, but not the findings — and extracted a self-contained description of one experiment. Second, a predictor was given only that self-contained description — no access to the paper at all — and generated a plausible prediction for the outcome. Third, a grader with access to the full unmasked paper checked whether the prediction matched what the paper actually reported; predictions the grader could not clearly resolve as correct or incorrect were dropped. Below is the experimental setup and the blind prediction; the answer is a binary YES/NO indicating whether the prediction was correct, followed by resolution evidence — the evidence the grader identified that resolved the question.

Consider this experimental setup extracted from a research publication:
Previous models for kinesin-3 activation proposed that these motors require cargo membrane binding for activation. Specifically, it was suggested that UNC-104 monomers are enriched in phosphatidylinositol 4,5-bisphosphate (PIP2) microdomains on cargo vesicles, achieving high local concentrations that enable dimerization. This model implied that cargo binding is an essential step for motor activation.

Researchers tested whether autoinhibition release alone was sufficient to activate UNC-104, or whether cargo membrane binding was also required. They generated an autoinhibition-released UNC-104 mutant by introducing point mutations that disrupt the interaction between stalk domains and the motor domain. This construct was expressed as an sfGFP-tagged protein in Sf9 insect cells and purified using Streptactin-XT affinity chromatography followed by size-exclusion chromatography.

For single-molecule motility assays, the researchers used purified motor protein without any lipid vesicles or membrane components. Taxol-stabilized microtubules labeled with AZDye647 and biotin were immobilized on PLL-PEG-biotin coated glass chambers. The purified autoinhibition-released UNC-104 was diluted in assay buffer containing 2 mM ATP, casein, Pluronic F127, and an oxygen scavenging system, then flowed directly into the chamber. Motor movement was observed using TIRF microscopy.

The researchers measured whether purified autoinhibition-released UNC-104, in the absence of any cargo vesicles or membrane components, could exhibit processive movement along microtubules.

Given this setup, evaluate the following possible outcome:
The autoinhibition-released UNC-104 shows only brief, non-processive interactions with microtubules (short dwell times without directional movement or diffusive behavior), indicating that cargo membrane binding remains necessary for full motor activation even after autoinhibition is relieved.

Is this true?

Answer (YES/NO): NO